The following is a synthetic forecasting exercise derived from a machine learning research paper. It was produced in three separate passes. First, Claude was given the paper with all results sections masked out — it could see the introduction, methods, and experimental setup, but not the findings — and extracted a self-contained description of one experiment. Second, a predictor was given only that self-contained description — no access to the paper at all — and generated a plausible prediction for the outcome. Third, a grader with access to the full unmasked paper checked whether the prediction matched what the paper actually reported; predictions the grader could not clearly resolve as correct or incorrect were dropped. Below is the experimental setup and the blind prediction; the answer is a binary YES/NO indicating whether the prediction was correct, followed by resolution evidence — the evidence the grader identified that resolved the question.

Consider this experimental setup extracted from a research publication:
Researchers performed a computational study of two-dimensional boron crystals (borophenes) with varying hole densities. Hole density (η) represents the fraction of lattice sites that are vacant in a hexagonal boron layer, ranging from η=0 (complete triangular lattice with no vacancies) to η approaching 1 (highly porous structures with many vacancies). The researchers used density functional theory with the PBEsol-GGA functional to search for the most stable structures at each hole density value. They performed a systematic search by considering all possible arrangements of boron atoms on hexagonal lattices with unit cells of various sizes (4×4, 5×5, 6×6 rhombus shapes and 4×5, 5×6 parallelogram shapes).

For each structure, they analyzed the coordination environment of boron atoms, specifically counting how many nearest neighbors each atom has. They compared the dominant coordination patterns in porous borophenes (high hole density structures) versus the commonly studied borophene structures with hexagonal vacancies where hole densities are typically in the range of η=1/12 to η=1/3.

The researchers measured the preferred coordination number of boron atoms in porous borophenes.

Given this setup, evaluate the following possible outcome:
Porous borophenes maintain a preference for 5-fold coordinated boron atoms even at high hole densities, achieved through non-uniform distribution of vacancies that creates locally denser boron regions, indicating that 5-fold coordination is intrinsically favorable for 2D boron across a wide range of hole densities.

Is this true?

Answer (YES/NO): NO